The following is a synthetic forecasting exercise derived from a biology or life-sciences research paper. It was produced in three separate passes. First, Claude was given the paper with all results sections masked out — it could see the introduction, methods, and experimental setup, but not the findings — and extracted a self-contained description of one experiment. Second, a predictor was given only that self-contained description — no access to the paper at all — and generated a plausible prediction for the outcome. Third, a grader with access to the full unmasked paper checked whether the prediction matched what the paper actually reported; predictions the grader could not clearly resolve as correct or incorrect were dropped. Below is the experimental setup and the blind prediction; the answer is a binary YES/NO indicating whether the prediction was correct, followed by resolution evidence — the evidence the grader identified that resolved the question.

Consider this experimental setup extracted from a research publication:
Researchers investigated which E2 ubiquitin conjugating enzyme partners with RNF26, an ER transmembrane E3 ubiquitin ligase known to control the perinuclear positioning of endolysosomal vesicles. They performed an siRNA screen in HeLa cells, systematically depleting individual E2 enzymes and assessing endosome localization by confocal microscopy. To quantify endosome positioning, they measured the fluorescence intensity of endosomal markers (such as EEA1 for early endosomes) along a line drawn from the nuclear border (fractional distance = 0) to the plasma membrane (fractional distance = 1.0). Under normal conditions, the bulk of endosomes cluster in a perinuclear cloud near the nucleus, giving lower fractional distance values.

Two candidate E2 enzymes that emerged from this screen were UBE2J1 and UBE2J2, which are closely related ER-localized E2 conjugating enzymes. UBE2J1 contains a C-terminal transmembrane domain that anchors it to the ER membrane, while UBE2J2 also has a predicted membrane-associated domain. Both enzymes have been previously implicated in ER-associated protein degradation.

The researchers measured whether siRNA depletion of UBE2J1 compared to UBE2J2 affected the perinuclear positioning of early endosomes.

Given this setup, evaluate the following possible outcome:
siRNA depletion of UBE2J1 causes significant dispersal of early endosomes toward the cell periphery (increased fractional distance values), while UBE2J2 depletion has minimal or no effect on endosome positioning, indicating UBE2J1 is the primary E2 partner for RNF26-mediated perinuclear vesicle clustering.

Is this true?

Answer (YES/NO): YES